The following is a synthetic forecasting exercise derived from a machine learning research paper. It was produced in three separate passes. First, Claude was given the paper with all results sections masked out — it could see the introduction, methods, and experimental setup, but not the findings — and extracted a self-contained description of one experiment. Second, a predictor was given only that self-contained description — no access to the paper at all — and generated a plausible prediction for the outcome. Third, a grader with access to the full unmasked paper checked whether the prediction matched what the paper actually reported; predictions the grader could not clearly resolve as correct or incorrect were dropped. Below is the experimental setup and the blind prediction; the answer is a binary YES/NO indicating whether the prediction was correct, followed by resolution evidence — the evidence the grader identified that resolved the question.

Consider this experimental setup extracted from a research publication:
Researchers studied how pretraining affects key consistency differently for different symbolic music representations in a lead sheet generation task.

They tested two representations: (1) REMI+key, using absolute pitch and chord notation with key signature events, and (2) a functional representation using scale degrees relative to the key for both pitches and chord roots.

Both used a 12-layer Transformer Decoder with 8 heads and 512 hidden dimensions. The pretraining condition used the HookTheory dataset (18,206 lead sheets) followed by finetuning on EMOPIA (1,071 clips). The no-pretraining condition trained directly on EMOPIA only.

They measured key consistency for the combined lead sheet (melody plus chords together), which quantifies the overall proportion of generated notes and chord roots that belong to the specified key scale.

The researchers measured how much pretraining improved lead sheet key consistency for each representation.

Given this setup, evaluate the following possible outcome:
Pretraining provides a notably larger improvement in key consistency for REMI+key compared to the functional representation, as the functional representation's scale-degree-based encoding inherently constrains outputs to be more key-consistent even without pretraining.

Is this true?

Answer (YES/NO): NO